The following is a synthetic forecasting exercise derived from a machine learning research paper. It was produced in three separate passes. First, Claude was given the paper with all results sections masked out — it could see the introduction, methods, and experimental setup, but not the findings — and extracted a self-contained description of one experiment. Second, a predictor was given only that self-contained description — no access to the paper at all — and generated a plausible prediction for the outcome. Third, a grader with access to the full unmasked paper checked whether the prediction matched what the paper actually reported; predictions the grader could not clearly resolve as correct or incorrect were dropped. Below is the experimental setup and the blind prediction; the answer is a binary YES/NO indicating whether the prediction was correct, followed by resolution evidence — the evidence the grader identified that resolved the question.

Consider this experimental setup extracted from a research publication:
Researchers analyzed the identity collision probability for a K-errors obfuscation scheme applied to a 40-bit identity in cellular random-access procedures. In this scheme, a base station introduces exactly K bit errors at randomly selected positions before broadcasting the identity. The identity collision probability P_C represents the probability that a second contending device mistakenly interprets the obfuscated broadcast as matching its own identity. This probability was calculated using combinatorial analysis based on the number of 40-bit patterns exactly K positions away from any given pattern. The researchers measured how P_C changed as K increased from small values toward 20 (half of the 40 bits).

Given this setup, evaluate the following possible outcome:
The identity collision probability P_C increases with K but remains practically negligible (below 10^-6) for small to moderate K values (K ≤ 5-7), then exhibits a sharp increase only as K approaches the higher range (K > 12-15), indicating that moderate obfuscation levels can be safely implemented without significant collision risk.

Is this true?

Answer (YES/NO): NO